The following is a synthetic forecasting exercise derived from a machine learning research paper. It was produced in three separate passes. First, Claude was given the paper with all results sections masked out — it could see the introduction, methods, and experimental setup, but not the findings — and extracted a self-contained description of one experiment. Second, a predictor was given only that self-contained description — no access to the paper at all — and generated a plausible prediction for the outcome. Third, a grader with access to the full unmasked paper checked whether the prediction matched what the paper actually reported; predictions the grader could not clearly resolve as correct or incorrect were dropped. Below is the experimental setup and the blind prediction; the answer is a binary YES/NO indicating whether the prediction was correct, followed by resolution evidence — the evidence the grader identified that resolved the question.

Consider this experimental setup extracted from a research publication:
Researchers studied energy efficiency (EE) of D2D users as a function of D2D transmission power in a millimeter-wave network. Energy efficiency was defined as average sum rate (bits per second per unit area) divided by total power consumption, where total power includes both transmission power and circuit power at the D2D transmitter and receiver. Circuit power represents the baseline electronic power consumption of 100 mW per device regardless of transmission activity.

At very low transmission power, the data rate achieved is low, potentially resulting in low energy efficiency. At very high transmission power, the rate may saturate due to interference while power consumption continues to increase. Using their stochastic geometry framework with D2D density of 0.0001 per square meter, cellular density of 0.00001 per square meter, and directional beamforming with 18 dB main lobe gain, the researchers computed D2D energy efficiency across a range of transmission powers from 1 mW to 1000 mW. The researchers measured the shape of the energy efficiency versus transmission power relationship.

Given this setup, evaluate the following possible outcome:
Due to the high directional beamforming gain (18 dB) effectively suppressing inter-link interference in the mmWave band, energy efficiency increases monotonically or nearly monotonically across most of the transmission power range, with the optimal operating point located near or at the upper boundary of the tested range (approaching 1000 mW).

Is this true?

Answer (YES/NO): NO